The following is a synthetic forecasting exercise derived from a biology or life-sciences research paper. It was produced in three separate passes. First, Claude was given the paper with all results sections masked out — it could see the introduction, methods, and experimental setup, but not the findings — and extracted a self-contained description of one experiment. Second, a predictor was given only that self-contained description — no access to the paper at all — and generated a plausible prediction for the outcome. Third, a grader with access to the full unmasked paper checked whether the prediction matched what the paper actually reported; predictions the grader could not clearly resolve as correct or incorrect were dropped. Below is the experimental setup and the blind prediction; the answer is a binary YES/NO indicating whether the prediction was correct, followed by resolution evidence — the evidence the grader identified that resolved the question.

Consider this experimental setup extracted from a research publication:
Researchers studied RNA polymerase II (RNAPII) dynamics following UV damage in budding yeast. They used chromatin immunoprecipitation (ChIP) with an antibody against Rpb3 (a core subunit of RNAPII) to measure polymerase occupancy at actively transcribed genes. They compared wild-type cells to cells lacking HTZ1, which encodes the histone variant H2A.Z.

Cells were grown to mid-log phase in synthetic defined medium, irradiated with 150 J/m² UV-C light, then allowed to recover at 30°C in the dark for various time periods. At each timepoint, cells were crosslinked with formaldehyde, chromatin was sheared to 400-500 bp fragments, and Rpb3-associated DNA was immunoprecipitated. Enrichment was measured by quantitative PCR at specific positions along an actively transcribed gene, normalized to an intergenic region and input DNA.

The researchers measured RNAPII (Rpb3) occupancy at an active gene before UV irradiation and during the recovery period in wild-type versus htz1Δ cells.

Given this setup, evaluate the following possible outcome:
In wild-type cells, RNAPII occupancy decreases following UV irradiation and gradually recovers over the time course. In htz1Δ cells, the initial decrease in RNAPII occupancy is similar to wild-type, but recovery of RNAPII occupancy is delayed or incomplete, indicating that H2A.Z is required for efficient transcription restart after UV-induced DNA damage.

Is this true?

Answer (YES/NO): NO